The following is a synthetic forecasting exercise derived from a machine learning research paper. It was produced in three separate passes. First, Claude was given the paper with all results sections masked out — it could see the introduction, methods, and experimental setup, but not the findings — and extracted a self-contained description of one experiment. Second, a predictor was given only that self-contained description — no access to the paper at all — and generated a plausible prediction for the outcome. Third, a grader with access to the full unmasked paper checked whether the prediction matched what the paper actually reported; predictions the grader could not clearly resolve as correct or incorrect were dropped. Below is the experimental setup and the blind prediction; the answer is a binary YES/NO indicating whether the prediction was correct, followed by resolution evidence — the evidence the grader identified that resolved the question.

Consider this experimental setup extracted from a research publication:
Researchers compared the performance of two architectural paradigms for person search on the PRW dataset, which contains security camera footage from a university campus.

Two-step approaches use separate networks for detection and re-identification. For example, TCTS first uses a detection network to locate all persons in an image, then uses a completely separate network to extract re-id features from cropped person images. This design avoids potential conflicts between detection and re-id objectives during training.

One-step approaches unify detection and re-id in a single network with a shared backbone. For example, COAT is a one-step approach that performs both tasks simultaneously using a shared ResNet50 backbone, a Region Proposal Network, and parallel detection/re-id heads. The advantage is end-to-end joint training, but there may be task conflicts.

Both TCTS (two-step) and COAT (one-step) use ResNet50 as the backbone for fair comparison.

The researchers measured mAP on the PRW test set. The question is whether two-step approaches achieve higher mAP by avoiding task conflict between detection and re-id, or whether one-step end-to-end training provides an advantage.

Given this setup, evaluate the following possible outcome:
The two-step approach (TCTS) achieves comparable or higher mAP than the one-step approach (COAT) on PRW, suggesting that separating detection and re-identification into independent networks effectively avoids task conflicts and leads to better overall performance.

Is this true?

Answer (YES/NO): NO